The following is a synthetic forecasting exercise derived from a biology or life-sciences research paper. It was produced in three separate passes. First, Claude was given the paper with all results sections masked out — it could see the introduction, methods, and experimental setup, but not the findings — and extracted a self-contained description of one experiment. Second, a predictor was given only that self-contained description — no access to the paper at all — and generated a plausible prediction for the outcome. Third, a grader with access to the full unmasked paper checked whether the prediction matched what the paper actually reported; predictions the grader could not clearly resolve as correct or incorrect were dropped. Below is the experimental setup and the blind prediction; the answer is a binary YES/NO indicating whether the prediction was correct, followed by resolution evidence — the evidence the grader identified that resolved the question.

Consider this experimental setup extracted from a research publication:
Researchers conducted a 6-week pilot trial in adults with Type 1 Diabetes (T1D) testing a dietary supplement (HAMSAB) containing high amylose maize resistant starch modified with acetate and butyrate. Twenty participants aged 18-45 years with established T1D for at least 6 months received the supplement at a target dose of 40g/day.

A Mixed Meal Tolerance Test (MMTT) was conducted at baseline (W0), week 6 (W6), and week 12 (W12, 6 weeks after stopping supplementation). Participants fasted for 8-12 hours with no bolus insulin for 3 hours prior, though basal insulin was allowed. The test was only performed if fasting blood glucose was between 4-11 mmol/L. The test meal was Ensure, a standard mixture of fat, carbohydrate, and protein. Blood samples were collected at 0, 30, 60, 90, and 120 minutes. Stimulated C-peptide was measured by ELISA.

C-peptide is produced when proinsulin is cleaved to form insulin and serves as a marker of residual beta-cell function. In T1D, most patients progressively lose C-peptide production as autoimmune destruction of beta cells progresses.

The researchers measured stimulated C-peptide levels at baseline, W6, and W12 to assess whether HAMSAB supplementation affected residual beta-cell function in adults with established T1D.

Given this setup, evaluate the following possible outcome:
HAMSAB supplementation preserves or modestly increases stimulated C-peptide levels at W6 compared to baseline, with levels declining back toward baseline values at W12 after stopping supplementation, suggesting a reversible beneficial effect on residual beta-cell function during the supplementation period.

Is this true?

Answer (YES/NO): NO